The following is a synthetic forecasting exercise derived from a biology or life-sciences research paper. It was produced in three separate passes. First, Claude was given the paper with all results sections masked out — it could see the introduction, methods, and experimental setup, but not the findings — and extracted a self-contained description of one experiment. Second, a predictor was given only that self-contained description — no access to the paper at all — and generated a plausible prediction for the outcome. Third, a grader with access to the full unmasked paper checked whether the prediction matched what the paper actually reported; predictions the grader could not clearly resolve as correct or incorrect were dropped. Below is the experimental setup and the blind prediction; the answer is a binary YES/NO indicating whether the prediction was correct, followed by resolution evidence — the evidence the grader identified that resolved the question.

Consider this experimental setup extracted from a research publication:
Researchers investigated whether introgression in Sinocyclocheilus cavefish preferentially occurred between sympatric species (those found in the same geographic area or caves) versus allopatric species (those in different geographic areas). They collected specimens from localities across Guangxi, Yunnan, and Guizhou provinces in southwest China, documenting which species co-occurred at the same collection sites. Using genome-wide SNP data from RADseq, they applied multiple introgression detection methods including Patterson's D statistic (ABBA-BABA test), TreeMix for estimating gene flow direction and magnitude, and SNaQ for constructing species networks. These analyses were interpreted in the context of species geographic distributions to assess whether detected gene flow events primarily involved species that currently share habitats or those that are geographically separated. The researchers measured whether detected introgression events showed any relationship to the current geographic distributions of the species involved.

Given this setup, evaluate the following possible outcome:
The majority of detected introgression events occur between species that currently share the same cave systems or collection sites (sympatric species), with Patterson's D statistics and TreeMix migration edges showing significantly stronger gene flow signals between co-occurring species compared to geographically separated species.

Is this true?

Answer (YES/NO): NO